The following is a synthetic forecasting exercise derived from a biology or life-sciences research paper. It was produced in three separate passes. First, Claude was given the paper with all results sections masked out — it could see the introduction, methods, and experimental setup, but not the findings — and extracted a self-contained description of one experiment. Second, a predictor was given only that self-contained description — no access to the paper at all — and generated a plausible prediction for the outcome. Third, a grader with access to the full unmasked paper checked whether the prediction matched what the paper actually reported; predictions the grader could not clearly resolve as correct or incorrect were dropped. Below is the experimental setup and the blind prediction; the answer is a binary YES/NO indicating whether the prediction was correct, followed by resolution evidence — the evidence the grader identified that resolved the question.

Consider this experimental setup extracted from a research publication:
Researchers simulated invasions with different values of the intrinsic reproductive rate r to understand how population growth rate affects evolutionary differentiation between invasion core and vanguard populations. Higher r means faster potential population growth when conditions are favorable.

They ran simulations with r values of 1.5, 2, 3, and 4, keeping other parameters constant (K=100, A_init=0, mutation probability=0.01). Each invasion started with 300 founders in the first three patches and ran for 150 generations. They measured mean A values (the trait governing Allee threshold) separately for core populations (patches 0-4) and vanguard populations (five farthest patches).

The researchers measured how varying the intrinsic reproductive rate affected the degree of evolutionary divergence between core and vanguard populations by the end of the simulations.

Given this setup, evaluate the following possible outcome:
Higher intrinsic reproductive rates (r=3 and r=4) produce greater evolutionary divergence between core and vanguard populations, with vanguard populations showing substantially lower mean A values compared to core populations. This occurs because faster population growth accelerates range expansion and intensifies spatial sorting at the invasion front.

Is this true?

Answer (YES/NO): YES